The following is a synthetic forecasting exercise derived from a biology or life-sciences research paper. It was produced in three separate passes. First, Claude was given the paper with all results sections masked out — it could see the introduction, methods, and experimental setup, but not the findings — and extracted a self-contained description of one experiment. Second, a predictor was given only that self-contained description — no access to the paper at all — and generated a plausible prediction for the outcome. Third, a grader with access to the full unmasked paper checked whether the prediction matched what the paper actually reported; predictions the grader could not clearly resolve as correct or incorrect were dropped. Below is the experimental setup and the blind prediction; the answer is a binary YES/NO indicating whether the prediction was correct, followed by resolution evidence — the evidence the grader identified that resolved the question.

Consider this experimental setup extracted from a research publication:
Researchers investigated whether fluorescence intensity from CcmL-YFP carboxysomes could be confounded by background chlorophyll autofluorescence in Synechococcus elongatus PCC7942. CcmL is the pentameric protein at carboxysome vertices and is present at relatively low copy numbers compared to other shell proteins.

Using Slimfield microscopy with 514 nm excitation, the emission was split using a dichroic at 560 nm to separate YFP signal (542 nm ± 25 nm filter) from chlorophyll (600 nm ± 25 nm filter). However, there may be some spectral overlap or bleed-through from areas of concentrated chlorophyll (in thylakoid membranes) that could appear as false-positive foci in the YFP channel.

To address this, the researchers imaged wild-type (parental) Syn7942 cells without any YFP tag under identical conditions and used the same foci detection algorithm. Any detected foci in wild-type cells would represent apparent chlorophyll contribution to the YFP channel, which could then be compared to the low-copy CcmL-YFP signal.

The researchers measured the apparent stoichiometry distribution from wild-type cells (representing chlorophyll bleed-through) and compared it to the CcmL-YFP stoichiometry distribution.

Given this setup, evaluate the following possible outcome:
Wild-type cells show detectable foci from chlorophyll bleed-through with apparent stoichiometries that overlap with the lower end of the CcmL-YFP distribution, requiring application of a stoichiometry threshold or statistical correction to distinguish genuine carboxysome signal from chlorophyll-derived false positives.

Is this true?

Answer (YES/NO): YES